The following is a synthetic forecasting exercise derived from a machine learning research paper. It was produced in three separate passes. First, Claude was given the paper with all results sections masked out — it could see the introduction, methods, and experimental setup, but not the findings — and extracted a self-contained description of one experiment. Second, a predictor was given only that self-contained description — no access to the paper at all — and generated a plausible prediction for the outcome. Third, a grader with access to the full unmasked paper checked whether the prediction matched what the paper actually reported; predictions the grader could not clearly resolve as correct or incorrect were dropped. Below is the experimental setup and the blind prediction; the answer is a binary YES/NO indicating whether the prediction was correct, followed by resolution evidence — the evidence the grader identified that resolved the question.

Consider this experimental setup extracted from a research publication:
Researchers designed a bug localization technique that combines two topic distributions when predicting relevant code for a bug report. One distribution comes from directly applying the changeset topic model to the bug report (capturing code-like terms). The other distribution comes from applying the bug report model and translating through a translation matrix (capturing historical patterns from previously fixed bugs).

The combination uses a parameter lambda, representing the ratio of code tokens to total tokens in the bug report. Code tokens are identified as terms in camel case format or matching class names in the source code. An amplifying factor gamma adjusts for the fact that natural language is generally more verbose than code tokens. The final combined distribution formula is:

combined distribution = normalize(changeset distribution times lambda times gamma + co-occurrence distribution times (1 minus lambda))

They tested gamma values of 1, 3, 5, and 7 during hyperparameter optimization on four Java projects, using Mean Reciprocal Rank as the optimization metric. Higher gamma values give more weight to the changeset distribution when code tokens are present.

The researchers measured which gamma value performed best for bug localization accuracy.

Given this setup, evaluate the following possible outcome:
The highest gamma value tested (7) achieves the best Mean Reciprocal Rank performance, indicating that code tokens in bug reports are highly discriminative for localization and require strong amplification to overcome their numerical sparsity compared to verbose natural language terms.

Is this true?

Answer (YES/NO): NO